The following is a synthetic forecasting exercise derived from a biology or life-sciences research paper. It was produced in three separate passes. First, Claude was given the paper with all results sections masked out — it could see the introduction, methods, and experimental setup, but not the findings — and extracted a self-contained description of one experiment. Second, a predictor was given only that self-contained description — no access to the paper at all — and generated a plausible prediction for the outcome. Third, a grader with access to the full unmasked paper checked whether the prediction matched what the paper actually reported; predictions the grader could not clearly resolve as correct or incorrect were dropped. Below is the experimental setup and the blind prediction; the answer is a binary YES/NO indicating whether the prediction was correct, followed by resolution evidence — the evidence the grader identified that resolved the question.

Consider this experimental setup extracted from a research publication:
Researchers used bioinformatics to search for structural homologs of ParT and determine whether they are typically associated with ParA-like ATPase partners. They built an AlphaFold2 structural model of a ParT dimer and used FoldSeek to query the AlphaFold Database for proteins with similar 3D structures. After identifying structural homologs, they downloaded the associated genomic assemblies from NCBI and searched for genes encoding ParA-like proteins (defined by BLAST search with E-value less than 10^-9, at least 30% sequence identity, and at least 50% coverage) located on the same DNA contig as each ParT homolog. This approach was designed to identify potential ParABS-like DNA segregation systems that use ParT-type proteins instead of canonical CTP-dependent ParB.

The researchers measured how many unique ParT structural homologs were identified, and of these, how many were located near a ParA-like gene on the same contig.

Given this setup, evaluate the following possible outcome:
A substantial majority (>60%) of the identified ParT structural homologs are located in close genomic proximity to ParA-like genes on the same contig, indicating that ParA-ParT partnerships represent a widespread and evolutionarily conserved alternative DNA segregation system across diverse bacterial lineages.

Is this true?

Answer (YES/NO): NO